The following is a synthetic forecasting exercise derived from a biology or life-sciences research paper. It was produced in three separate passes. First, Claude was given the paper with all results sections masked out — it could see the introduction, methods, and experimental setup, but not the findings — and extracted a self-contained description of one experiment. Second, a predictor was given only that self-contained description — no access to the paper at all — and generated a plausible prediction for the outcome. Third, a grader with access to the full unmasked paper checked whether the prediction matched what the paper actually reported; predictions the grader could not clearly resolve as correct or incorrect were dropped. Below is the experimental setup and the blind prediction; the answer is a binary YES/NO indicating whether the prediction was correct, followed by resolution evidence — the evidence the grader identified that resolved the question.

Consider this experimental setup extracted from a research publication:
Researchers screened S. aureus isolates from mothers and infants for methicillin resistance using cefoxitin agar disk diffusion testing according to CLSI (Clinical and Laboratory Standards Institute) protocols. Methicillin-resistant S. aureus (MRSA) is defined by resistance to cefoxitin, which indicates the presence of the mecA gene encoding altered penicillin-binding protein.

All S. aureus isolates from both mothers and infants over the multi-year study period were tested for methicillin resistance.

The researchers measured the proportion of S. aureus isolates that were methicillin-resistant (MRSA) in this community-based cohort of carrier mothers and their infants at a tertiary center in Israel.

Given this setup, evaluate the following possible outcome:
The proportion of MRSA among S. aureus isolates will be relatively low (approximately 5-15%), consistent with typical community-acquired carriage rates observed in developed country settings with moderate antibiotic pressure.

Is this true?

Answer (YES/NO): NO